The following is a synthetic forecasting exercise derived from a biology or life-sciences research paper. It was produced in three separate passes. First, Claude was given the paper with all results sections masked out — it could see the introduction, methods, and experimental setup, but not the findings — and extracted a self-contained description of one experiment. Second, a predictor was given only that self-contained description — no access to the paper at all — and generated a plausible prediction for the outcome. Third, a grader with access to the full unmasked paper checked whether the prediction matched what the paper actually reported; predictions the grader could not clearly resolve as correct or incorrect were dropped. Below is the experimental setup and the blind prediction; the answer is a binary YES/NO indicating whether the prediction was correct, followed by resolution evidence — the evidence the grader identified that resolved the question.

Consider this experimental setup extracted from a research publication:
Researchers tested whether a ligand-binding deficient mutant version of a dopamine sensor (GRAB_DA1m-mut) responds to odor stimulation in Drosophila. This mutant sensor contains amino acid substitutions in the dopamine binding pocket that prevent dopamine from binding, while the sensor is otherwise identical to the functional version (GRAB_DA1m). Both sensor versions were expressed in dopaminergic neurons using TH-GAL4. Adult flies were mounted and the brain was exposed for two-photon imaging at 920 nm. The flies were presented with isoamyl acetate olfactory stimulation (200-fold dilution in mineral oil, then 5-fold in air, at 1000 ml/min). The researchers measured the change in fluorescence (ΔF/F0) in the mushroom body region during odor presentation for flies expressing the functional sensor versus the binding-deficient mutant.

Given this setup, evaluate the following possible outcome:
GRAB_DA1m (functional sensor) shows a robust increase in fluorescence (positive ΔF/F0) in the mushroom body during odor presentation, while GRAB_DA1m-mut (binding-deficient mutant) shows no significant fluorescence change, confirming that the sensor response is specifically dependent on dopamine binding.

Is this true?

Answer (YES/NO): YES